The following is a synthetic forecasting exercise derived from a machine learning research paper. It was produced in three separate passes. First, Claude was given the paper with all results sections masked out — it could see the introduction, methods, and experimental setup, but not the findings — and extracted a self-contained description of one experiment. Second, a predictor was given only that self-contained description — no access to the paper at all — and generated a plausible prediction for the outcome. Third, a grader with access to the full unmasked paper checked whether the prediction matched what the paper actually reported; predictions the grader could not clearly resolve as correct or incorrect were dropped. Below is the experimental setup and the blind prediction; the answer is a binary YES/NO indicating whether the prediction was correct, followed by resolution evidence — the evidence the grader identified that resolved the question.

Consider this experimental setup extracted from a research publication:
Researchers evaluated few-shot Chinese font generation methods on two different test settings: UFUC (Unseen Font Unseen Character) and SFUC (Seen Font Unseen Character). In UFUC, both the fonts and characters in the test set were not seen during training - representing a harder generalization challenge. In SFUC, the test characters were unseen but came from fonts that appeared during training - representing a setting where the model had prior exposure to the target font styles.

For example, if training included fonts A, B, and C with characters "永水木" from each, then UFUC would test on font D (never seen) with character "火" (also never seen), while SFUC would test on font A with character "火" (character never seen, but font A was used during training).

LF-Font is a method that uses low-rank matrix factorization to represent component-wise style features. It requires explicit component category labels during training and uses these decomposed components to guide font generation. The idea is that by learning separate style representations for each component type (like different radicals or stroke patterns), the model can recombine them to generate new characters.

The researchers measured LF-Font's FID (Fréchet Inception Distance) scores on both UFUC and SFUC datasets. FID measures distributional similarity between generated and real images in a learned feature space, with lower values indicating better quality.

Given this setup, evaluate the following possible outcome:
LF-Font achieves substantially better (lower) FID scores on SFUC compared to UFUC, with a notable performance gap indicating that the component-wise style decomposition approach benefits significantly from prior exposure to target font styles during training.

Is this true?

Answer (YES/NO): NO